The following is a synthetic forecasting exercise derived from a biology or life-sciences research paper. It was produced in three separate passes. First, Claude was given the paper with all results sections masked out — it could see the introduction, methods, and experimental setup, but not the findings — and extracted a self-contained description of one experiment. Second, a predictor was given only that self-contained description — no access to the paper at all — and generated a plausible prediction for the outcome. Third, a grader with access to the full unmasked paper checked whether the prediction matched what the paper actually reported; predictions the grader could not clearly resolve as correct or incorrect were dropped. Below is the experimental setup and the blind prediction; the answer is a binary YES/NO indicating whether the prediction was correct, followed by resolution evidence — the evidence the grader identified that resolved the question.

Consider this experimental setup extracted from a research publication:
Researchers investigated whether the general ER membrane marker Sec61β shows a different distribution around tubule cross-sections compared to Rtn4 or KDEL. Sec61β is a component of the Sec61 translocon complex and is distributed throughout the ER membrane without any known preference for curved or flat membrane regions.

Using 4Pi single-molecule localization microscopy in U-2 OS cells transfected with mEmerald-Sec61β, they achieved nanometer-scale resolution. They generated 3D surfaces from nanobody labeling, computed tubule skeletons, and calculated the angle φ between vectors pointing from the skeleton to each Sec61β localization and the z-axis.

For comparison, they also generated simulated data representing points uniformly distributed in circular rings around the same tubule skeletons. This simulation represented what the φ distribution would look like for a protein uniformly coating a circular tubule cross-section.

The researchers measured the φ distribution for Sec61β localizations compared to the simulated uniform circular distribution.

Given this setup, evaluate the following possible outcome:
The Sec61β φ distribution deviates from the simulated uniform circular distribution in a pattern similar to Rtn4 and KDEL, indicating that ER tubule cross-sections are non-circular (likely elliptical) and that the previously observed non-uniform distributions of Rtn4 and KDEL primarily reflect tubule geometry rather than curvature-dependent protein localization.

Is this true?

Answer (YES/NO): NO